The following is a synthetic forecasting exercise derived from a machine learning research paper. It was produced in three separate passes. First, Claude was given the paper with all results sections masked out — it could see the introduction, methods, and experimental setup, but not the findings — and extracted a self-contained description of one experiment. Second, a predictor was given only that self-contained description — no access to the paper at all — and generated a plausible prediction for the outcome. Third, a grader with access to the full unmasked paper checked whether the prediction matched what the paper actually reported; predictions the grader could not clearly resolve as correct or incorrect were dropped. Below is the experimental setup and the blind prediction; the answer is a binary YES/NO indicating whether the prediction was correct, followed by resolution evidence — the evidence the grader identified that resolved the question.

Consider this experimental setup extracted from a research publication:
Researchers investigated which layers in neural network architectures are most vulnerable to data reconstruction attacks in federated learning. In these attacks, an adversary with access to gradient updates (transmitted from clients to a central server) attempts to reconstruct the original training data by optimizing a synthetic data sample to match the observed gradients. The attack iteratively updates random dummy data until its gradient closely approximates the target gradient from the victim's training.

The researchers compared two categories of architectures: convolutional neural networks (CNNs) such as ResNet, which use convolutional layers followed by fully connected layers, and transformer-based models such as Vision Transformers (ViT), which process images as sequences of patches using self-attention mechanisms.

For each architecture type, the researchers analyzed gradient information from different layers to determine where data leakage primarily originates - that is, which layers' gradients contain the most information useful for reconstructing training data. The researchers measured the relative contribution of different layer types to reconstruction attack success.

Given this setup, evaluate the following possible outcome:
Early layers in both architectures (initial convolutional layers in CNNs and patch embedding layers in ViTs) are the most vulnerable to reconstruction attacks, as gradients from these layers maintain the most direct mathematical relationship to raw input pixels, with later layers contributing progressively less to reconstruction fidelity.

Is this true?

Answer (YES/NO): NO